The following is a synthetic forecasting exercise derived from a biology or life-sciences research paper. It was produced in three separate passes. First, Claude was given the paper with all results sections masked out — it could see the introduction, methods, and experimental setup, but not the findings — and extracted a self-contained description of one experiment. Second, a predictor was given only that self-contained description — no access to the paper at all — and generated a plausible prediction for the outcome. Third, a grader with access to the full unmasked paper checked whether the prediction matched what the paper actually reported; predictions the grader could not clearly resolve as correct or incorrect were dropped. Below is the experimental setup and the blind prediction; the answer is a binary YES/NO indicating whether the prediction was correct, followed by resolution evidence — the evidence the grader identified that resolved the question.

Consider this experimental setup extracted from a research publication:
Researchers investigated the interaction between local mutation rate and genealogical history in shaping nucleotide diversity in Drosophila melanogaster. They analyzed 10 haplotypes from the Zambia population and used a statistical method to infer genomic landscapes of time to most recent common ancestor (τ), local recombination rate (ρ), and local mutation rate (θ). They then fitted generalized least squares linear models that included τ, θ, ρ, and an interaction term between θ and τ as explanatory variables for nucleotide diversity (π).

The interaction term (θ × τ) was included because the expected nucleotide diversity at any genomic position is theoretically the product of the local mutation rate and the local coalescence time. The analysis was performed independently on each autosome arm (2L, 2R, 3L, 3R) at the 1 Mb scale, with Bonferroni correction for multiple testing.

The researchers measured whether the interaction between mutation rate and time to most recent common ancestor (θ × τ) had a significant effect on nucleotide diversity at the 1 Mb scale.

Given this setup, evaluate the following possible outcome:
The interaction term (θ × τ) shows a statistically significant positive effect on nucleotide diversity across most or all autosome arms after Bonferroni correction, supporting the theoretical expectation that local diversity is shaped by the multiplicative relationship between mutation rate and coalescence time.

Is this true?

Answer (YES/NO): NO